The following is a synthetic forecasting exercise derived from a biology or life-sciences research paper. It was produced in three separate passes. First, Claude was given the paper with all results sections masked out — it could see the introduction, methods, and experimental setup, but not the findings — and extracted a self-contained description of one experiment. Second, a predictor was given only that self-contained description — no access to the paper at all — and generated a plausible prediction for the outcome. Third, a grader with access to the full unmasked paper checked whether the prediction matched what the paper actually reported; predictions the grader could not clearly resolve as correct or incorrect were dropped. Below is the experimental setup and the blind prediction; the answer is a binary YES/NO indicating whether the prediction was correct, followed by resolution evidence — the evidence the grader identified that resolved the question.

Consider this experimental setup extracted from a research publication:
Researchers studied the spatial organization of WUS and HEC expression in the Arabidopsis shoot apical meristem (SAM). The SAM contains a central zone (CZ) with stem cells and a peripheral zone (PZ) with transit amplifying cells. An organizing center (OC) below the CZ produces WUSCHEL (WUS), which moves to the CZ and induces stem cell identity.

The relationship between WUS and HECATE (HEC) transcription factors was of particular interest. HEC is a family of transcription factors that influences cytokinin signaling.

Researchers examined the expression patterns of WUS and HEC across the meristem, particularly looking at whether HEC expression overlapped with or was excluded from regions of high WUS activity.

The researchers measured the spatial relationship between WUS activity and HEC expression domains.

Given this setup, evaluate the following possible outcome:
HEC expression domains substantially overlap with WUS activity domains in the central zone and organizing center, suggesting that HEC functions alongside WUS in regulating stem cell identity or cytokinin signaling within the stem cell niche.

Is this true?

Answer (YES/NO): NO